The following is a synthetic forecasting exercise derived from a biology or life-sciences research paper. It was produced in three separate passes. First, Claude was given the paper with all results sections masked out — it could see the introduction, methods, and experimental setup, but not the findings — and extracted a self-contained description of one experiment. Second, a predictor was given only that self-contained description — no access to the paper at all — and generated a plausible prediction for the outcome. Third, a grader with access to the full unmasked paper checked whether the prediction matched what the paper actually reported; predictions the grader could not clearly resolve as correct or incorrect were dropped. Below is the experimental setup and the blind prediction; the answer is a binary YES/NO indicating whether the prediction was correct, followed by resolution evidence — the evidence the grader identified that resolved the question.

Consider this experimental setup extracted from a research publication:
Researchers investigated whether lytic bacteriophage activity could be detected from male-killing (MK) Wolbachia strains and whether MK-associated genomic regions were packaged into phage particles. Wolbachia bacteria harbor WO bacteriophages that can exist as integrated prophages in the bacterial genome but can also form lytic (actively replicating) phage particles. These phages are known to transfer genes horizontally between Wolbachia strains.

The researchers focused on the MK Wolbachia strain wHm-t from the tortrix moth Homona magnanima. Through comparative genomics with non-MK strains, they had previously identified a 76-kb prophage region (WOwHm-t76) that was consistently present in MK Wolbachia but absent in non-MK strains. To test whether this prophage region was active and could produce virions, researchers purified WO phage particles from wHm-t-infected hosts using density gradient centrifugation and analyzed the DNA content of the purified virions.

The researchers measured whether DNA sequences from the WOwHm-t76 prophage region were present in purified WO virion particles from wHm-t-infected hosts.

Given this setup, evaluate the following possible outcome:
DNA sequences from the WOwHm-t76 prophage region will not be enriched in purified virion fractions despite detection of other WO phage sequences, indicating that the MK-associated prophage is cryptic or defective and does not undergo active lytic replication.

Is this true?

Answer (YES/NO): NO